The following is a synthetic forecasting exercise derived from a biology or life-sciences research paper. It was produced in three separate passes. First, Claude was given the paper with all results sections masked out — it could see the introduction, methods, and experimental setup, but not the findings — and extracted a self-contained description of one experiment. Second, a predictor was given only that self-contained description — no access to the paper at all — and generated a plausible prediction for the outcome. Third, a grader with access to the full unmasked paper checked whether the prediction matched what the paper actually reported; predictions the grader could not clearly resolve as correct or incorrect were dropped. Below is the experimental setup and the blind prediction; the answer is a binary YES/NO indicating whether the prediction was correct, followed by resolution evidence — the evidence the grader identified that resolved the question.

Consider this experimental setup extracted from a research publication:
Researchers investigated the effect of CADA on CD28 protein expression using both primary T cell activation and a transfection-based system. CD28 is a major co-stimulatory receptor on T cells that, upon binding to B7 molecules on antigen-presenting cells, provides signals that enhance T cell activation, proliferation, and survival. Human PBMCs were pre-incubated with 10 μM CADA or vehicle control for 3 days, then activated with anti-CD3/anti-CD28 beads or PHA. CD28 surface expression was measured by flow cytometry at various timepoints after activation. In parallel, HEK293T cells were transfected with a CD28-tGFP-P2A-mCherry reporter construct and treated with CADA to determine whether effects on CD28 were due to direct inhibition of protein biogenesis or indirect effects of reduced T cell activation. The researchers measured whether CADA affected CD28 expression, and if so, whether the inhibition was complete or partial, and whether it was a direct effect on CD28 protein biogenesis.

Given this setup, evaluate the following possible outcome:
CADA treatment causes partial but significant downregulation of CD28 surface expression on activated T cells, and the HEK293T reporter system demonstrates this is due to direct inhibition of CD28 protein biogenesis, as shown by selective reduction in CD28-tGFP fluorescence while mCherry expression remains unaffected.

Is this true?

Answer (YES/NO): YES